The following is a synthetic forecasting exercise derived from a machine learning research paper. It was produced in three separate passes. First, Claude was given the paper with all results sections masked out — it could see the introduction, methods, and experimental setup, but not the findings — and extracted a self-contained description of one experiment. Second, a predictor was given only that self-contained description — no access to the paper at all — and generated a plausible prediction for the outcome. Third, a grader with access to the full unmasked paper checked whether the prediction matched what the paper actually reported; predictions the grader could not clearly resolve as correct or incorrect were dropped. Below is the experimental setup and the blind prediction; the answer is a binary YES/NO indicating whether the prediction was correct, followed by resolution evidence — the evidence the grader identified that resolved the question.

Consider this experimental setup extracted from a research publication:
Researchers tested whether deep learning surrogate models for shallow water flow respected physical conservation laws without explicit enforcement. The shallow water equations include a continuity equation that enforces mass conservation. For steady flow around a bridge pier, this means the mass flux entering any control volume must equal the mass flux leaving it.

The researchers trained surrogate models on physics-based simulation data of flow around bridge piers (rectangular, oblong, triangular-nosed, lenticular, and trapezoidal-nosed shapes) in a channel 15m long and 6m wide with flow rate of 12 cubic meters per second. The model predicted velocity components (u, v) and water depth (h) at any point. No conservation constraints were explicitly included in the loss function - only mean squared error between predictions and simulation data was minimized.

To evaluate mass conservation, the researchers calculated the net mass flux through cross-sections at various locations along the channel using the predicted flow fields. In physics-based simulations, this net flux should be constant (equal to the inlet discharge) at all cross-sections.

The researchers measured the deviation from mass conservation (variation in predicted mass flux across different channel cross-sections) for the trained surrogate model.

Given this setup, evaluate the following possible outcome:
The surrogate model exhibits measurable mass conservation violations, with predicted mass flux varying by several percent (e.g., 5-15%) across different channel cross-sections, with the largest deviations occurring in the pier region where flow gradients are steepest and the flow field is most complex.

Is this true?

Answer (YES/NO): NO